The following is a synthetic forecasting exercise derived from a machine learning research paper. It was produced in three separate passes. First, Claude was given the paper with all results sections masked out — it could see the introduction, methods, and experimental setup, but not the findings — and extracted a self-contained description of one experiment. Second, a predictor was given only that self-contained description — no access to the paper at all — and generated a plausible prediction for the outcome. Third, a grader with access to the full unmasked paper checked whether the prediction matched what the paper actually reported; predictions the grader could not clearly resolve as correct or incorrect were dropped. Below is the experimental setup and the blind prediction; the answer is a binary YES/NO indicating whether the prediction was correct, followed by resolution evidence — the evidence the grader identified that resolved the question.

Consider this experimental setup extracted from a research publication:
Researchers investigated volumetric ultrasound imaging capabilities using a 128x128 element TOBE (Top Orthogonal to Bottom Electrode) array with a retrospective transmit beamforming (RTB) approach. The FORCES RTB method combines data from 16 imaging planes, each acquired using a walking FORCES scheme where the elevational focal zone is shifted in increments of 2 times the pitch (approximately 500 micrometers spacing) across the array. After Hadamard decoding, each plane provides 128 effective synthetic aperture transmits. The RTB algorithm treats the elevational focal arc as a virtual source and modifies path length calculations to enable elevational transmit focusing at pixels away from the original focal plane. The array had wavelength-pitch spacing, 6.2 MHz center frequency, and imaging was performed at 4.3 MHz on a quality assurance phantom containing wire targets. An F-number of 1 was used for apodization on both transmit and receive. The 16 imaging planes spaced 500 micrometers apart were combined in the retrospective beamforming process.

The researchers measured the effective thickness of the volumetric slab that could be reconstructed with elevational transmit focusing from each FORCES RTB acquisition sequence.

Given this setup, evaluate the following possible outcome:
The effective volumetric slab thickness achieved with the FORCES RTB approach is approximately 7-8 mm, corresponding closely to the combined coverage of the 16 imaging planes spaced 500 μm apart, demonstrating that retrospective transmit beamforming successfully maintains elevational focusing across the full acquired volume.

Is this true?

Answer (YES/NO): YES